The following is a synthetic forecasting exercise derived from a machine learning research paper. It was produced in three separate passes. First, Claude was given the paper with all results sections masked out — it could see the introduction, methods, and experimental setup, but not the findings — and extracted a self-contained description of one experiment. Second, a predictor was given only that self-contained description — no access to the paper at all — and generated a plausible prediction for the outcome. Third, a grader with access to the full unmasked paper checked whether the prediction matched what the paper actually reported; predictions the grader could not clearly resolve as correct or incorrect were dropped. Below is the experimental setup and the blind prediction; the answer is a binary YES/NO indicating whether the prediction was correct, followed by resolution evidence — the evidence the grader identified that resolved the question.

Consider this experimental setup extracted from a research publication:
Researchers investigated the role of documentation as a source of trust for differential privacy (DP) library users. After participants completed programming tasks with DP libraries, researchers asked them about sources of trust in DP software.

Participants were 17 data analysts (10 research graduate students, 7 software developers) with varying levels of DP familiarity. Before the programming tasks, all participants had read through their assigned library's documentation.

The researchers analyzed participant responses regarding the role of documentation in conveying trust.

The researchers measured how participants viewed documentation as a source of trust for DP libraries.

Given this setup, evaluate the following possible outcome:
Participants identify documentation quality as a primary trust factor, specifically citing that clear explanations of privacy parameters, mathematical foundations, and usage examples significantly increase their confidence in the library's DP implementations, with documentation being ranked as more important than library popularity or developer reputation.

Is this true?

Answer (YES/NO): NO